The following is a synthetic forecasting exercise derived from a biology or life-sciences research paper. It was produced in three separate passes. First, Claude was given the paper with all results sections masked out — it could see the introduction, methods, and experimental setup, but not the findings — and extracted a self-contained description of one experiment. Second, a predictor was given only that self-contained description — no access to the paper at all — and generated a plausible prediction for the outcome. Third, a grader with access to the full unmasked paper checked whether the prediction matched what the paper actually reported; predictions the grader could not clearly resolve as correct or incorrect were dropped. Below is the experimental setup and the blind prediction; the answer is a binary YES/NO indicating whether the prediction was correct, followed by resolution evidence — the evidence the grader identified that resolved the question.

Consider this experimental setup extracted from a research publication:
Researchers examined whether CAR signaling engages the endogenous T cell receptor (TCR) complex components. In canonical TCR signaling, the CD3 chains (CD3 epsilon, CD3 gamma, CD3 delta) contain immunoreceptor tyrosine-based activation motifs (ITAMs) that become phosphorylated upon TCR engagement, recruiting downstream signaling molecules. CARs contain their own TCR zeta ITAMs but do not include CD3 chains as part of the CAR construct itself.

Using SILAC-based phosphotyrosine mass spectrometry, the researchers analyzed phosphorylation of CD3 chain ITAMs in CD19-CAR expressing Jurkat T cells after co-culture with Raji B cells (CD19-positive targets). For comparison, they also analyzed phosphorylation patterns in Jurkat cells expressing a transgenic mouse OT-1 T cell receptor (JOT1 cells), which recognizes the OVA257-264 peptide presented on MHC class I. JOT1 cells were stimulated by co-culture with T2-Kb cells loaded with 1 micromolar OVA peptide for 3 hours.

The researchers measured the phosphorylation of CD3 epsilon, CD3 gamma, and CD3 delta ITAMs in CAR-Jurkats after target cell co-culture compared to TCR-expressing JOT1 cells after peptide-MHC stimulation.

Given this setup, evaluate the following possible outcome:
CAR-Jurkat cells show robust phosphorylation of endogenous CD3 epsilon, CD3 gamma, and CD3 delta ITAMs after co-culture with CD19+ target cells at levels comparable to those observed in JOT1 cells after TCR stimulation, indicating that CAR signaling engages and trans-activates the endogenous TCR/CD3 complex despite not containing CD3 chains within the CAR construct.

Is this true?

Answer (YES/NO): NO